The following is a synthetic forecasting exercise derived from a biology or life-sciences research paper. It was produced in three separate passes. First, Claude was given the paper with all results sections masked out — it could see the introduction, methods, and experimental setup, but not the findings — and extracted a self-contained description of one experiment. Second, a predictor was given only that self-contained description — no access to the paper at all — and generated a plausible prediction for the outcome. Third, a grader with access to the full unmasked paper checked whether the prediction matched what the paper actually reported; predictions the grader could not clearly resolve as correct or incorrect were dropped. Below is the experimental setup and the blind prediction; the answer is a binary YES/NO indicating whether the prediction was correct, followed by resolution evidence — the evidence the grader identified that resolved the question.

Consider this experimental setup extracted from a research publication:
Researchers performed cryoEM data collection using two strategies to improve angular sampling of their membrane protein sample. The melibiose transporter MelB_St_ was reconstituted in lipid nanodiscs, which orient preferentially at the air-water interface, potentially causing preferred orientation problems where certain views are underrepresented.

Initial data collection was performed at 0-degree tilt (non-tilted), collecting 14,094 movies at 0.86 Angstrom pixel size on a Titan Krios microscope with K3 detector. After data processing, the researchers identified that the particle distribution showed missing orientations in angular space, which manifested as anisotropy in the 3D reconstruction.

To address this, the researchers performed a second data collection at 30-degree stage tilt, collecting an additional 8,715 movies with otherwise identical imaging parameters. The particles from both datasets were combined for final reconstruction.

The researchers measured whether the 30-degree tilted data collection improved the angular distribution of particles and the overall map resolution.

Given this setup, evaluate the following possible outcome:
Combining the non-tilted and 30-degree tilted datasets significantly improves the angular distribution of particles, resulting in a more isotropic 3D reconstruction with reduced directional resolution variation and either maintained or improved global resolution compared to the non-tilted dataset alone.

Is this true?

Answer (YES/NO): YES